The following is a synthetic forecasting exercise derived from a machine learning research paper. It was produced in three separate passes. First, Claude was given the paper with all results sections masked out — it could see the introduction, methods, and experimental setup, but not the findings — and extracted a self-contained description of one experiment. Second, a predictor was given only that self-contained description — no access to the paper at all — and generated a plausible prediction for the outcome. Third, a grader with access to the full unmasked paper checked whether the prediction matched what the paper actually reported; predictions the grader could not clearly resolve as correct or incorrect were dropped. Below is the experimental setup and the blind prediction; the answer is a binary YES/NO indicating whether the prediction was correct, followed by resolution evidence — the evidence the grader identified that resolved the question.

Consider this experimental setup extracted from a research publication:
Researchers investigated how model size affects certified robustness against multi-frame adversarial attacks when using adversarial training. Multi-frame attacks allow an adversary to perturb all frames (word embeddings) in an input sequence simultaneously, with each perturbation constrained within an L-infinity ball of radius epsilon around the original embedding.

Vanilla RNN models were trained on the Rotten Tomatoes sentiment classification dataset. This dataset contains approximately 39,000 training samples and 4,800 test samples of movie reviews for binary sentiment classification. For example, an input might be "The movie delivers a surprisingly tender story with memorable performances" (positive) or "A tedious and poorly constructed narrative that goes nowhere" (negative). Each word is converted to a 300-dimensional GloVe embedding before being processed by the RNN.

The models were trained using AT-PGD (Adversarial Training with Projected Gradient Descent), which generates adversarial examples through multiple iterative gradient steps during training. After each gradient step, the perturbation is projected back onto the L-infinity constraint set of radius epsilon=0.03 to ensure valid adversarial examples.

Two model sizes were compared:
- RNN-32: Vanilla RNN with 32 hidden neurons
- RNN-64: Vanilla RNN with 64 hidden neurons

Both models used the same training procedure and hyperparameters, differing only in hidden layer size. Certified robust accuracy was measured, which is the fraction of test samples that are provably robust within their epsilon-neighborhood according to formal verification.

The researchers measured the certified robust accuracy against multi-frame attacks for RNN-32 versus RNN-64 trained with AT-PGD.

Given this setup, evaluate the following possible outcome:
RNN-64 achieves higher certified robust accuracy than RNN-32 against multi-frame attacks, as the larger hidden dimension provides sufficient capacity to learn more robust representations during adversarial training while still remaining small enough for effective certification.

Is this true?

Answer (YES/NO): NO